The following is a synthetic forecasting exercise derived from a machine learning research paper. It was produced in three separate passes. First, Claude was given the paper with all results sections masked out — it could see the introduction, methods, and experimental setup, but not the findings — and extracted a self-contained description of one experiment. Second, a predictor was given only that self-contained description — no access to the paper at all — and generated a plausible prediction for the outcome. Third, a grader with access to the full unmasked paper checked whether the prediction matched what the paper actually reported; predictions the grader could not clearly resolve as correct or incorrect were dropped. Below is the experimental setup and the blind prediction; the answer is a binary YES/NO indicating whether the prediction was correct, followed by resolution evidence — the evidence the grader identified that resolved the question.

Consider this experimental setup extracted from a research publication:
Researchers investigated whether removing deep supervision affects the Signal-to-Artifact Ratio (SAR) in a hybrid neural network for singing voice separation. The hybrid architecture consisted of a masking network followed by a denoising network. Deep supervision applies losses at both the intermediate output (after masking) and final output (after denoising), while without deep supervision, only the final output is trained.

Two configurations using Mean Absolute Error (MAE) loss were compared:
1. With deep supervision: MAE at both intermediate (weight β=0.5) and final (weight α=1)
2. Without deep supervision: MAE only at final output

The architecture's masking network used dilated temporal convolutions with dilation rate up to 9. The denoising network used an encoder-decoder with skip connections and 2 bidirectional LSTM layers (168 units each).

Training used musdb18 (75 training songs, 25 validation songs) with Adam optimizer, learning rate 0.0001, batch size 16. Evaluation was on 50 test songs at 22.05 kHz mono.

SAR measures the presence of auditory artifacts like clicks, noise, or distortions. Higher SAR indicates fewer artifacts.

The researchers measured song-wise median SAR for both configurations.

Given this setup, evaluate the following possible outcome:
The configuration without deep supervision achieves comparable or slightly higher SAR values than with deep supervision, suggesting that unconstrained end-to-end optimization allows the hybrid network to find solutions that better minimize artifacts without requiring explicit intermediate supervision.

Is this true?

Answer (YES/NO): YES